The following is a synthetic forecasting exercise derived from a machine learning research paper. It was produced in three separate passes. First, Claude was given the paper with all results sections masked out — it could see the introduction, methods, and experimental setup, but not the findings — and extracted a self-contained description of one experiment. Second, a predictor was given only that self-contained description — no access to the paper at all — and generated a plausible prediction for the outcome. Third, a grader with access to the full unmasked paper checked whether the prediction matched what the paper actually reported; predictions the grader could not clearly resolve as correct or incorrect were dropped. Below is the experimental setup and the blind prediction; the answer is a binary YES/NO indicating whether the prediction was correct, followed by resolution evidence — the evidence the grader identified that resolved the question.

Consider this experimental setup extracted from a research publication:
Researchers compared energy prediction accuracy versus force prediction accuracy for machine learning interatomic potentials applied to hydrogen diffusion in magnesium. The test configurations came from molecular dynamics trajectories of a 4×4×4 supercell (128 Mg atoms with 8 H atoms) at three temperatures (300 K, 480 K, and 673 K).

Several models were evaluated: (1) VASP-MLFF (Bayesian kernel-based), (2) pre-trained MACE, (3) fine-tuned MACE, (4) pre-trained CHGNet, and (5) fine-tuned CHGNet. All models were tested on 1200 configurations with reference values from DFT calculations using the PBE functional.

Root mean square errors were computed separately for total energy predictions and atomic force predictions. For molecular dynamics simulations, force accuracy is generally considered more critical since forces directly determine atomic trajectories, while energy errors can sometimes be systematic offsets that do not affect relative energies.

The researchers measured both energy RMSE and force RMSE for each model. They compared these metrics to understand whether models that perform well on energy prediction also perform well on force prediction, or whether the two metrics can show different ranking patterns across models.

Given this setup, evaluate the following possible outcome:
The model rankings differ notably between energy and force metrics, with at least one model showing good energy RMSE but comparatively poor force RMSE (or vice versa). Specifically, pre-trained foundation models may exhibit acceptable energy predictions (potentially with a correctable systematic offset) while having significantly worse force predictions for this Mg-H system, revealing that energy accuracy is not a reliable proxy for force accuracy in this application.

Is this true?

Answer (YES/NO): NO